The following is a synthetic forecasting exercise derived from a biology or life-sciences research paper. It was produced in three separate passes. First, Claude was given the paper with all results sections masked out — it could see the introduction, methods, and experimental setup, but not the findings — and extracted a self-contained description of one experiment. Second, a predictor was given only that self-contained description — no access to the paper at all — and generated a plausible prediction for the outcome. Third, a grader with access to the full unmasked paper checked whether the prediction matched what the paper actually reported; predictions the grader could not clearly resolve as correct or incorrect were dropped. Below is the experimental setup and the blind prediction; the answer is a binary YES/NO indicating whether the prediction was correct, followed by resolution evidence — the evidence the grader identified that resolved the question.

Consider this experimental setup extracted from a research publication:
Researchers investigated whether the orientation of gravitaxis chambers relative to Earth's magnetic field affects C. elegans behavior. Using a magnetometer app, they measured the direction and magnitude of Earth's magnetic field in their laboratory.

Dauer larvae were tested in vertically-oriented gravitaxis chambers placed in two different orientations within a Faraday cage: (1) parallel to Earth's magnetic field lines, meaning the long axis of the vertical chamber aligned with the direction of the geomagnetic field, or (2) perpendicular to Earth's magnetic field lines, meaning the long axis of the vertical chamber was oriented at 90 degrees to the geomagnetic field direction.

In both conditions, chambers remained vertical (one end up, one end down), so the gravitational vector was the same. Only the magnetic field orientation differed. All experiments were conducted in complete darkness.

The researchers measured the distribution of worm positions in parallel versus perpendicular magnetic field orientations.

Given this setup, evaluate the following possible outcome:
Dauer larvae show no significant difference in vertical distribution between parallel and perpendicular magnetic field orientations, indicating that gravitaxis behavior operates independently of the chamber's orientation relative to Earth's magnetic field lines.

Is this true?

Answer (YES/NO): YES